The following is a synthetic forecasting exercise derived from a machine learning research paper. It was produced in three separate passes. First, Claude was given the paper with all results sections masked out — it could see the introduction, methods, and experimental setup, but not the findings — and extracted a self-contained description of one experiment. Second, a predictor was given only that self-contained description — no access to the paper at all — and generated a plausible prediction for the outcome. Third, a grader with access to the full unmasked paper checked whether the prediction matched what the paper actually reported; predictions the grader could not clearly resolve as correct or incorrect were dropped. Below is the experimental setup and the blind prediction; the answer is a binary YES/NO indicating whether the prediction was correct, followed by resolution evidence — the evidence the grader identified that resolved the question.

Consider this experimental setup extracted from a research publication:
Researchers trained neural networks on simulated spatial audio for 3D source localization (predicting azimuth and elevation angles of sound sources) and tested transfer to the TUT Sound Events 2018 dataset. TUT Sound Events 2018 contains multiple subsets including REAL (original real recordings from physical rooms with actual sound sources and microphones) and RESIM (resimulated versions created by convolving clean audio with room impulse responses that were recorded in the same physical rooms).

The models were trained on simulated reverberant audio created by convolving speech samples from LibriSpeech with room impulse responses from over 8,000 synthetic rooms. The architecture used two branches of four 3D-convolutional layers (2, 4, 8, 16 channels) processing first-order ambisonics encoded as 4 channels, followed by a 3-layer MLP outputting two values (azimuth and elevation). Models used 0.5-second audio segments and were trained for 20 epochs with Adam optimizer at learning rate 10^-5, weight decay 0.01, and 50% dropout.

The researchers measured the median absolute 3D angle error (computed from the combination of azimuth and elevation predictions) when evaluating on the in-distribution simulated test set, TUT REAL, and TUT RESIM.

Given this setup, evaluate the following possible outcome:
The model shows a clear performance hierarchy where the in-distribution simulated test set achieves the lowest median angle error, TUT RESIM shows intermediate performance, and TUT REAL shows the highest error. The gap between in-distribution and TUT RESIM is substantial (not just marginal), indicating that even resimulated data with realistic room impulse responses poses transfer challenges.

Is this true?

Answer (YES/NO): NO